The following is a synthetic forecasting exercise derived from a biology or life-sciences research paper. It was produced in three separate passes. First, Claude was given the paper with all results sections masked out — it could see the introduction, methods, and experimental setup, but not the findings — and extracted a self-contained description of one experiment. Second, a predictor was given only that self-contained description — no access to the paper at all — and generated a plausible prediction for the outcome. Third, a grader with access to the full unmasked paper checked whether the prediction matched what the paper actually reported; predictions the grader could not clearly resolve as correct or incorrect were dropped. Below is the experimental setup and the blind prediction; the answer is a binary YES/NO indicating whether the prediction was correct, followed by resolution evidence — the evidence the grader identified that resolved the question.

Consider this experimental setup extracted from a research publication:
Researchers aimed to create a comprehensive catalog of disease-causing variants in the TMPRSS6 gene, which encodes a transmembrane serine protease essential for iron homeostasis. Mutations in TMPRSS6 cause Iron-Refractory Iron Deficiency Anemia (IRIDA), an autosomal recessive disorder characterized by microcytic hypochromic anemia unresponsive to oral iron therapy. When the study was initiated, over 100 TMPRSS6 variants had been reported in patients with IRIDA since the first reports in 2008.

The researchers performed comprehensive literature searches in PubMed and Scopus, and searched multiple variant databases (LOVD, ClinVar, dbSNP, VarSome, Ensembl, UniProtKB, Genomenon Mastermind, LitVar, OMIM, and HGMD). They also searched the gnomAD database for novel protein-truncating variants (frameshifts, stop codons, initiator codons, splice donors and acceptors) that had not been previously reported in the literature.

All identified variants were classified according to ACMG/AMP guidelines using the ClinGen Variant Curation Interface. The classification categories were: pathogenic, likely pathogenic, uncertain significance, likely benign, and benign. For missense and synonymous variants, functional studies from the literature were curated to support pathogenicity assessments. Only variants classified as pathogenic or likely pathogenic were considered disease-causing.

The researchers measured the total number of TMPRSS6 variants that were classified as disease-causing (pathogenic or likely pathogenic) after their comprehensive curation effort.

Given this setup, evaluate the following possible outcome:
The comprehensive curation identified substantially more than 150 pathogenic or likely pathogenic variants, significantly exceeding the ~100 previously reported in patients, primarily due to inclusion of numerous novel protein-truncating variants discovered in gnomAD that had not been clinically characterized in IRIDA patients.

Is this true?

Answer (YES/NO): NO